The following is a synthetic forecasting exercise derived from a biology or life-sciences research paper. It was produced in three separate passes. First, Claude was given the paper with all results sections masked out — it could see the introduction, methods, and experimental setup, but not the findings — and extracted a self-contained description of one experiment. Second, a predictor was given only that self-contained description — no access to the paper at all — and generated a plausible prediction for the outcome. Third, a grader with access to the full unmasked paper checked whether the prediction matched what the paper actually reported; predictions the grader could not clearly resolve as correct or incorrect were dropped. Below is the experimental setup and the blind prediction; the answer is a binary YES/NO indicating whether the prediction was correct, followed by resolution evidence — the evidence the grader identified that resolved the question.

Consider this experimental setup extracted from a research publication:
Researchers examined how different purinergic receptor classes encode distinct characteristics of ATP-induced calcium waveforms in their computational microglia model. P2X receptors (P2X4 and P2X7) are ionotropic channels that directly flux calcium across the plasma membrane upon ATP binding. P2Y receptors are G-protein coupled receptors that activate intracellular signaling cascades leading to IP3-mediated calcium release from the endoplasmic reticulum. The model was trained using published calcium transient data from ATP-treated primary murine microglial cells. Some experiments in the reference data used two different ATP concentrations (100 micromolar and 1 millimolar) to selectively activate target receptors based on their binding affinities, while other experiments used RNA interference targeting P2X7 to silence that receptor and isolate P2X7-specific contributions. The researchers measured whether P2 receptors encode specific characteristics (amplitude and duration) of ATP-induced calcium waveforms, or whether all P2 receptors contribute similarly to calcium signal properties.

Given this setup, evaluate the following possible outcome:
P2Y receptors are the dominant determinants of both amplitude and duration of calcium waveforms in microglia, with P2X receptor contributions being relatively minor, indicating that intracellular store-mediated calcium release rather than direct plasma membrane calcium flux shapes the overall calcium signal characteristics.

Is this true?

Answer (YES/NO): NO